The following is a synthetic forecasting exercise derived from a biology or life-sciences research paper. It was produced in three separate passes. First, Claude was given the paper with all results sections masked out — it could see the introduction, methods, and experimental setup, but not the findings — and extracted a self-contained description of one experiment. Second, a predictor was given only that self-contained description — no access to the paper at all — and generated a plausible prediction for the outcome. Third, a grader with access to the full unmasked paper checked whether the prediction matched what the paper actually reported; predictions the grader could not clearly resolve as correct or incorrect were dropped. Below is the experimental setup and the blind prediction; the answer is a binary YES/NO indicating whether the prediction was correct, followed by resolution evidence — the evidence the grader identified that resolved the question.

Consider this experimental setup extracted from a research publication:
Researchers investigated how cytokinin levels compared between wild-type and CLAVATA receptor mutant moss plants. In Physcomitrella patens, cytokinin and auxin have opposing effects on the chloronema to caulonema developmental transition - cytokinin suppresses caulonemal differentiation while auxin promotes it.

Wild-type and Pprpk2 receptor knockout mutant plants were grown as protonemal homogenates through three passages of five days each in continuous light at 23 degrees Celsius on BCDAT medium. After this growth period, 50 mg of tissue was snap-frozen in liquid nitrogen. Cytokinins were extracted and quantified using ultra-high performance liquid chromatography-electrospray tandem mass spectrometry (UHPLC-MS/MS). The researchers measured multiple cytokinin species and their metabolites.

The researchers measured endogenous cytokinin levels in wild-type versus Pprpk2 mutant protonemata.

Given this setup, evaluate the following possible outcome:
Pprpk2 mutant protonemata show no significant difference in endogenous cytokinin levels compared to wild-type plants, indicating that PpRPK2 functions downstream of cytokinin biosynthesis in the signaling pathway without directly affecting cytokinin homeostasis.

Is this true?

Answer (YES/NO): YES